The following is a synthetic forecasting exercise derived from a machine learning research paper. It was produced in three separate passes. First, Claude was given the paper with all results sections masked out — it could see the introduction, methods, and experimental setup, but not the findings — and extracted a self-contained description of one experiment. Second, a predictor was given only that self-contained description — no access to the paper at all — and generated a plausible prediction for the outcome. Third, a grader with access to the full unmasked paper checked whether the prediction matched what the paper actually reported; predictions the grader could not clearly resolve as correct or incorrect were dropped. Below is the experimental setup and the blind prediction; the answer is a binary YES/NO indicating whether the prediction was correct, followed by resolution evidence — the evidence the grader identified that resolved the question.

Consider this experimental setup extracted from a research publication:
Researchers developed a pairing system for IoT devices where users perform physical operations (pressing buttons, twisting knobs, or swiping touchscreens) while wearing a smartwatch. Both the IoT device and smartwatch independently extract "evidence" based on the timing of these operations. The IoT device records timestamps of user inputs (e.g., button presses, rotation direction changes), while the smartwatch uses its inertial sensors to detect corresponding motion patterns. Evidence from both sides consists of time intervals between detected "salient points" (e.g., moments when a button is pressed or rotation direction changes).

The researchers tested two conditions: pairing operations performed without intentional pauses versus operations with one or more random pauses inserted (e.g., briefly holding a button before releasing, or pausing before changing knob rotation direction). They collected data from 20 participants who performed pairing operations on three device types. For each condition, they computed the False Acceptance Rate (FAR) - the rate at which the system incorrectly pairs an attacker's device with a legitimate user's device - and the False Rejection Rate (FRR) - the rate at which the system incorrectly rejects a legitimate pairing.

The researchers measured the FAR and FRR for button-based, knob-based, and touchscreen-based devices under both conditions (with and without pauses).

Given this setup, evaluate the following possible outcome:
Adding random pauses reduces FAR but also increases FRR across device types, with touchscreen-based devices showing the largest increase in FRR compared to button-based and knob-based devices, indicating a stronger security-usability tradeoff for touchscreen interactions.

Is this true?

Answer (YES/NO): NO